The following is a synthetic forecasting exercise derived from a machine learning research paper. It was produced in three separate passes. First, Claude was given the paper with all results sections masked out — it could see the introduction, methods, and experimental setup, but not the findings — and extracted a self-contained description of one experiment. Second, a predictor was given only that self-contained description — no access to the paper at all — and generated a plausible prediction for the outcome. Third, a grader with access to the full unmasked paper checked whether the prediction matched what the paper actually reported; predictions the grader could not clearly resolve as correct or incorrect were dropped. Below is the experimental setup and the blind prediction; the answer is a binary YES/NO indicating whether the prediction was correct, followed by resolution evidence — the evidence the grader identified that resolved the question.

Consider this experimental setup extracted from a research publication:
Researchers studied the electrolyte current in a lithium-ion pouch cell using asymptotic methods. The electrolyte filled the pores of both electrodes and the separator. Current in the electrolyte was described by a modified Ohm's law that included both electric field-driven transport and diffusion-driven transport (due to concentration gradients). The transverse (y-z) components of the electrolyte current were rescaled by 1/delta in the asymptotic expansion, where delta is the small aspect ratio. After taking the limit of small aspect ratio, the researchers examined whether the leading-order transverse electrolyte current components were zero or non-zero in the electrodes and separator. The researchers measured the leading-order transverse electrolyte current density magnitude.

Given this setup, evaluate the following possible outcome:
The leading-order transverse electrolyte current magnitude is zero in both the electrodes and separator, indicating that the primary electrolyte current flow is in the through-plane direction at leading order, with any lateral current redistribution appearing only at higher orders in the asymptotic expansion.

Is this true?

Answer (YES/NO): YES